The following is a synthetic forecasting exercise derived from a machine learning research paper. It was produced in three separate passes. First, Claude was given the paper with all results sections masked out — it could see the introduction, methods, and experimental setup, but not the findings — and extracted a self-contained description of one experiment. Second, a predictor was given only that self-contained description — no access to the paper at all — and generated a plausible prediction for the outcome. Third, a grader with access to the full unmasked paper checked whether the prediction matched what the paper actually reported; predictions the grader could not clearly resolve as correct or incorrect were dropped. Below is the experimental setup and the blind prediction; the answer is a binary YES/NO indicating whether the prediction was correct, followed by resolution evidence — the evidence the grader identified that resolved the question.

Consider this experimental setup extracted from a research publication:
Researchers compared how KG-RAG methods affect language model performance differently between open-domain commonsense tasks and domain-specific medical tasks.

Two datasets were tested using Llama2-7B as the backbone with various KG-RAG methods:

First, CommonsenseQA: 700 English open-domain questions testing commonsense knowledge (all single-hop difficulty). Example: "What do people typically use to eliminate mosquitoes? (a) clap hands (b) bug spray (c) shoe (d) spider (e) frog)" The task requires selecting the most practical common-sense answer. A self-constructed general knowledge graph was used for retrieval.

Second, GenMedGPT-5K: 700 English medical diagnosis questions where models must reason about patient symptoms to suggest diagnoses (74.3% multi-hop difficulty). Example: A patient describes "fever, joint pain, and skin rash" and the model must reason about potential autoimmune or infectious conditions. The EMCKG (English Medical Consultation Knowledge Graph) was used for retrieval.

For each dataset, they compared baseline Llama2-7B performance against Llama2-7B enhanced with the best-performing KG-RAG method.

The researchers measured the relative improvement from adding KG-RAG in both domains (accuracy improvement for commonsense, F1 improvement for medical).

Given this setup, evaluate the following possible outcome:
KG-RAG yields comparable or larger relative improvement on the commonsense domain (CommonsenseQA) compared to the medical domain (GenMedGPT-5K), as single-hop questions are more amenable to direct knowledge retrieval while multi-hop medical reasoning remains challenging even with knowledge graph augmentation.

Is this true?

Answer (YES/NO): YES